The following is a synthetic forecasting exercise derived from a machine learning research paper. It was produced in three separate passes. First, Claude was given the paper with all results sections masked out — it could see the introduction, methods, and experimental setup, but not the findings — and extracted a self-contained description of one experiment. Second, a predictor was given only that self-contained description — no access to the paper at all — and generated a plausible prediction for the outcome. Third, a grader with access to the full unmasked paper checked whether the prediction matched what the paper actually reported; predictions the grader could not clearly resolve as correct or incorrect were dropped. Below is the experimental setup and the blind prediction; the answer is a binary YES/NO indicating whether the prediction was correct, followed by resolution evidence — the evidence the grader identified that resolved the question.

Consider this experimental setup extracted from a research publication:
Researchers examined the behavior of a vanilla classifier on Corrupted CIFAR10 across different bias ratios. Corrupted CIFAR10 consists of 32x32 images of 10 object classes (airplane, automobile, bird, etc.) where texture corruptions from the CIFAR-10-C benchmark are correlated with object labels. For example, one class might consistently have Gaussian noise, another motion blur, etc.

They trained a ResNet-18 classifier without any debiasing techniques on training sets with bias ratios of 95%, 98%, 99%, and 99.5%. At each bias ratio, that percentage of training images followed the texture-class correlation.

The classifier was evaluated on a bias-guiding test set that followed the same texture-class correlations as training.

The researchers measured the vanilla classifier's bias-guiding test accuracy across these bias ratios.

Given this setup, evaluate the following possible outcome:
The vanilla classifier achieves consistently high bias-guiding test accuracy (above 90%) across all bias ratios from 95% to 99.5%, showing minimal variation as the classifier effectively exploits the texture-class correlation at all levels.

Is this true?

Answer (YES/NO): YES